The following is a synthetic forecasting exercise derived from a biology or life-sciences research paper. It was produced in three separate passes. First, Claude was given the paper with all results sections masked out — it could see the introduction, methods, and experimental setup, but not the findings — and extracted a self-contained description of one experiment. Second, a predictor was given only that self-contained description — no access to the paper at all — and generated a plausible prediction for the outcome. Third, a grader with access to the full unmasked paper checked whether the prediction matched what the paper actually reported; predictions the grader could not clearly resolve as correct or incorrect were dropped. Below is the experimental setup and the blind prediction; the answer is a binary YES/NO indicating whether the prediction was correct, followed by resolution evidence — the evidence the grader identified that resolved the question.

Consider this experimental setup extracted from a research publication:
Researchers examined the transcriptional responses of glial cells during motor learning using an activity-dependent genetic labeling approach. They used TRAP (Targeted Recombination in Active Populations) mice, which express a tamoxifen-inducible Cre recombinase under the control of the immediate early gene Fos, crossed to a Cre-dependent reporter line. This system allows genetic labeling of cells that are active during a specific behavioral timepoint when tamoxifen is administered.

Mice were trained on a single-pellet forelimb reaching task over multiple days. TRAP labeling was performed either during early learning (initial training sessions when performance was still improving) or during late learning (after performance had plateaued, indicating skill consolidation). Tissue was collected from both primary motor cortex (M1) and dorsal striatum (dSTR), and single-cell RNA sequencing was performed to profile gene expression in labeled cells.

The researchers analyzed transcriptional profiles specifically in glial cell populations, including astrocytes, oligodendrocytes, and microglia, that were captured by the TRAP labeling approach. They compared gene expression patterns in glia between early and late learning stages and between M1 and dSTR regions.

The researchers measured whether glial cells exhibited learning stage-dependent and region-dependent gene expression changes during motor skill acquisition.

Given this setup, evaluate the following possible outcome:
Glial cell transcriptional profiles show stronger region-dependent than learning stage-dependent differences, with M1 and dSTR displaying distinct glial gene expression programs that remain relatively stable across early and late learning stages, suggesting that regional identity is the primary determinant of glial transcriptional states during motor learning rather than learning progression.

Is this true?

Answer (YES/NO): NO